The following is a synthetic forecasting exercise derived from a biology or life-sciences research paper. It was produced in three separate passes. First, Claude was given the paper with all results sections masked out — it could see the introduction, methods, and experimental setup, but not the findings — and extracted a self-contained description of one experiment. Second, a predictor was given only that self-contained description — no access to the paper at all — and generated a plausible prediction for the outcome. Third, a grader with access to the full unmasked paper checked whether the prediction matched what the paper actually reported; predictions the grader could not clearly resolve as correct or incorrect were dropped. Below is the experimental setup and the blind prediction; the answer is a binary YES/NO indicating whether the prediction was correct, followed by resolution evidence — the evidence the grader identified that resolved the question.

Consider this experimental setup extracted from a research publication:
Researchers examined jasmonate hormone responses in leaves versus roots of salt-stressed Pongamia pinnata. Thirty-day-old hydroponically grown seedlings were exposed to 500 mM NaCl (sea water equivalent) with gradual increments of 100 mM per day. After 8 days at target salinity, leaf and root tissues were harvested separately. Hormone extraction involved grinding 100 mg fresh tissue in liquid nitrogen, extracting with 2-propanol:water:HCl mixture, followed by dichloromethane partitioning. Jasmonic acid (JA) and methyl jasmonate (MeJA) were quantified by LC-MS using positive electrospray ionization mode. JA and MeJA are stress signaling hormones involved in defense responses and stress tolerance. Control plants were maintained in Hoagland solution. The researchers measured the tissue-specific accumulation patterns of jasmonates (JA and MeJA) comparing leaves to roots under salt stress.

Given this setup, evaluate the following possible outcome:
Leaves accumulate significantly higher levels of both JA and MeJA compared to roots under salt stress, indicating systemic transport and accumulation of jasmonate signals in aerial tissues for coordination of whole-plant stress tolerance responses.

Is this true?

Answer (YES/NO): YES